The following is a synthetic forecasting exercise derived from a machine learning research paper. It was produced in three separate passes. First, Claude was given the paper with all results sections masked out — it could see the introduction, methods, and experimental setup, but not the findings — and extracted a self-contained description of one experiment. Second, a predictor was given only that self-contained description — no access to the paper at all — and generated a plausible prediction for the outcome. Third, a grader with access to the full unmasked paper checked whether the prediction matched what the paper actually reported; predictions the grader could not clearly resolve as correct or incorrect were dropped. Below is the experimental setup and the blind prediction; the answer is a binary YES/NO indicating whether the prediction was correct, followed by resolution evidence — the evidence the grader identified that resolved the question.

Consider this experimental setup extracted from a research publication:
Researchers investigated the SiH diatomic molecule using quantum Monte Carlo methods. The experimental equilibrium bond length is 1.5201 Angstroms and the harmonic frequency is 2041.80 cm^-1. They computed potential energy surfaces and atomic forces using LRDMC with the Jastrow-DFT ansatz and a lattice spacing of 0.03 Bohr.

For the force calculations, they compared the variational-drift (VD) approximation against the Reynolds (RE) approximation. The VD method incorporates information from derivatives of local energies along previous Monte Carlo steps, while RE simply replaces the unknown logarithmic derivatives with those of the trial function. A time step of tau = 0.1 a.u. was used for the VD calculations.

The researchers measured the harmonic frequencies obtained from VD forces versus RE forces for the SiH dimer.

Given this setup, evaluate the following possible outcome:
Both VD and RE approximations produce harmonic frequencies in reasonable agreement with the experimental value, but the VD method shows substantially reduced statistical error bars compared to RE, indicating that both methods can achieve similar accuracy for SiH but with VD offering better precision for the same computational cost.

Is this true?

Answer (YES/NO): NO